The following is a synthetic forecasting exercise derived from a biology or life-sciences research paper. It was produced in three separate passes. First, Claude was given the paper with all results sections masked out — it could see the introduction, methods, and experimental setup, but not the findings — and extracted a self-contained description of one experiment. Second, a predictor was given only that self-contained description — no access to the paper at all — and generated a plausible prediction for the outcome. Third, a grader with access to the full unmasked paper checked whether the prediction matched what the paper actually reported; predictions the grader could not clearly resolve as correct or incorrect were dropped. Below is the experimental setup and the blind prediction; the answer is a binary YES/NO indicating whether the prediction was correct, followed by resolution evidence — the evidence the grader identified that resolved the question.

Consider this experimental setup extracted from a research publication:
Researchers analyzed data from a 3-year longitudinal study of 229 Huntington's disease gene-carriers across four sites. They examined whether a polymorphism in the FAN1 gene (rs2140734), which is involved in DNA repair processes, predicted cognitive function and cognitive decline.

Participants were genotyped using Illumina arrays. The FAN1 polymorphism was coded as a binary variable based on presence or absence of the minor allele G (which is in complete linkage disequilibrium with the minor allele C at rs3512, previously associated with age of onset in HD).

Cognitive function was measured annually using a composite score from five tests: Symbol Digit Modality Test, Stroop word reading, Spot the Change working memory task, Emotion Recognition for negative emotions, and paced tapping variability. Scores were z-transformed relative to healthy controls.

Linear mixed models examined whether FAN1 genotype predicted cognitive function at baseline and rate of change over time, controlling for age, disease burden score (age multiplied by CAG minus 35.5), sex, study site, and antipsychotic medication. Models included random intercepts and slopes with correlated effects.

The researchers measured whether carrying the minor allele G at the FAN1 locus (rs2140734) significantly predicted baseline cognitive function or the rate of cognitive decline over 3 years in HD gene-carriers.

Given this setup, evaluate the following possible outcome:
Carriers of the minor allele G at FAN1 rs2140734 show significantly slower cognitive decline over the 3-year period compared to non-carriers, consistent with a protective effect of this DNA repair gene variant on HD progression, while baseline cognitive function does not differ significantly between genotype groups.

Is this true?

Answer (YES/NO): NO